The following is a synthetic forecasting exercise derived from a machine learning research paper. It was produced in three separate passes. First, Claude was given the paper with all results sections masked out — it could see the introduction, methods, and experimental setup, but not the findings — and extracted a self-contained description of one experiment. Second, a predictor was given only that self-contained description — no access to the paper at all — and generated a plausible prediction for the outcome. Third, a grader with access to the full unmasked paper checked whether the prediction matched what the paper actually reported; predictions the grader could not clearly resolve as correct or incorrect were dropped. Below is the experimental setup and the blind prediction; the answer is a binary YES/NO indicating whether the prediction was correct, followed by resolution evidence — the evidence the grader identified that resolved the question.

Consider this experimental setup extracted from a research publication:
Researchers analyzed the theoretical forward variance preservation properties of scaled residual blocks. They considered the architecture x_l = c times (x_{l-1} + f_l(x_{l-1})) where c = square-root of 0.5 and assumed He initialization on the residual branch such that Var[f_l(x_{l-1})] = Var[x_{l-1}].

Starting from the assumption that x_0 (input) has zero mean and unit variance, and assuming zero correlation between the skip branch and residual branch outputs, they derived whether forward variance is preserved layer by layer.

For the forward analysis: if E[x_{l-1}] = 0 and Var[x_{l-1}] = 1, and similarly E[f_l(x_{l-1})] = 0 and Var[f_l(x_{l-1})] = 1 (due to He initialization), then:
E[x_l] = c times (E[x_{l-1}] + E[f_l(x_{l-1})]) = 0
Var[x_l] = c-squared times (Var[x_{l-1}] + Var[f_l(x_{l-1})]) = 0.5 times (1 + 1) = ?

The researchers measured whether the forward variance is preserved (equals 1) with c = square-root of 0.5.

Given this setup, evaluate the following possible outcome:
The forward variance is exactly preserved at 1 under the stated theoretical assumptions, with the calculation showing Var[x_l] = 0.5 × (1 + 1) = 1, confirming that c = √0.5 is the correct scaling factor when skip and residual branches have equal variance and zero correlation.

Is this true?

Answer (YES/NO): YES